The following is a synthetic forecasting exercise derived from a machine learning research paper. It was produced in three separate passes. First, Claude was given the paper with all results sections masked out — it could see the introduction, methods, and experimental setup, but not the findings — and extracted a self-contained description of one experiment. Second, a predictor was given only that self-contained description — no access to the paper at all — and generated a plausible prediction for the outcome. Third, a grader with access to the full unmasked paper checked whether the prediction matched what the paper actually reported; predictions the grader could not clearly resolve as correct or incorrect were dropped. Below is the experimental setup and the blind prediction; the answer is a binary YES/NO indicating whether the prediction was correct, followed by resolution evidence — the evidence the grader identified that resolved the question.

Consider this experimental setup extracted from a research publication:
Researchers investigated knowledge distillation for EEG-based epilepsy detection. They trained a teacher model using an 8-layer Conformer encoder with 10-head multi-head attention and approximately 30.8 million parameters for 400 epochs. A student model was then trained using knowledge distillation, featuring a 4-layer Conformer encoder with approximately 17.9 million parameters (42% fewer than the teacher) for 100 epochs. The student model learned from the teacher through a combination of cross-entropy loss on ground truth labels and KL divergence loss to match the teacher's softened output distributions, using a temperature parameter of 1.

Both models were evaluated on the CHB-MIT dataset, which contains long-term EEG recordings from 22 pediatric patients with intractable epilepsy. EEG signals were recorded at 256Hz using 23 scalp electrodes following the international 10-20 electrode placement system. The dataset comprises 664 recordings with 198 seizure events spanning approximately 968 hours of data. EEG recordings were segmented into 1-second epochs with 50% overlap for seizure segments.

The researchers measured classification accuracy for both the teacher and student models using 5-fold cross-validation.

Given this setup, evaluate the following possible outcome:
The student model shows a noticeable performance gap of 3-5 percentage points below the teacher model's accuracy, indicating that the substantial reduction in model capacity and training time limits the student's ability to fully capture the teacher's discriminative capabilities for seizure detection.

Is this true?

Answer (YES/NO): NO